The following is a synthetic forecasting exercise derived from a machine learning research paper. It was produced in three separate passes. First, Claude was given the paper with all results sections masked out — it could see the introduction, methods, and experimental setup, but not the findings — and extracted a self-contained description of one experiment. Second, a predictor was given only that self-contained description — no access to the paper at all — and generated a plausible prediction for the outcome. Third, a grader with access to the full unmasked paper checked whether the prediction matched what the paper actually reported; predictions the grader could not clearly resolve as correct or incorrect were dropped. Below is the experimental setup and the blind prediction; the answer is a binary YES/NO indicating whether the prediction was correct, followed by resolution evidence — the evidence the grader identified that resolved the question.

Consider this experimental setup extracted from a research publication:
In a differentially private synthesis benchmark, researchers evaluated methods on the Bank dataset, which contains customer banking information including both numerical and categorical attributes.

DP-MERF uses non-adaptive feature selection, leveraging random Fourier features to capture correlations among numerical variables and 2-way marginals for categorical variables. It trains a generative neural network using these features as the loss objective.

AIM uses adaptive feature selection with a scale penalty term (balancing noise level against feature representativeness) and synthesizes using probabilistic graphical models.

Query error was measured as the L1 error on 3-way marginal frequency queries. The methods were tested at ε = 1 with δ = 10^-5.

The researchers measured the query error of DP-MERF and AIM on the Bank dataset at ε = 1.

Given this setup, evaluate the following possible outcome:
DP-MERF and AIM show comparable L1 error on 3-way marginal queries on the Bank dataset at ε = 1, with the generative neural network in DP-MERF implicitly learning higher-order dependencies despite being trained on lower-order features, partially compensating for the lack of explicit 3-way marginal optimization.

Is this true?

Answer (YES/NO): NO